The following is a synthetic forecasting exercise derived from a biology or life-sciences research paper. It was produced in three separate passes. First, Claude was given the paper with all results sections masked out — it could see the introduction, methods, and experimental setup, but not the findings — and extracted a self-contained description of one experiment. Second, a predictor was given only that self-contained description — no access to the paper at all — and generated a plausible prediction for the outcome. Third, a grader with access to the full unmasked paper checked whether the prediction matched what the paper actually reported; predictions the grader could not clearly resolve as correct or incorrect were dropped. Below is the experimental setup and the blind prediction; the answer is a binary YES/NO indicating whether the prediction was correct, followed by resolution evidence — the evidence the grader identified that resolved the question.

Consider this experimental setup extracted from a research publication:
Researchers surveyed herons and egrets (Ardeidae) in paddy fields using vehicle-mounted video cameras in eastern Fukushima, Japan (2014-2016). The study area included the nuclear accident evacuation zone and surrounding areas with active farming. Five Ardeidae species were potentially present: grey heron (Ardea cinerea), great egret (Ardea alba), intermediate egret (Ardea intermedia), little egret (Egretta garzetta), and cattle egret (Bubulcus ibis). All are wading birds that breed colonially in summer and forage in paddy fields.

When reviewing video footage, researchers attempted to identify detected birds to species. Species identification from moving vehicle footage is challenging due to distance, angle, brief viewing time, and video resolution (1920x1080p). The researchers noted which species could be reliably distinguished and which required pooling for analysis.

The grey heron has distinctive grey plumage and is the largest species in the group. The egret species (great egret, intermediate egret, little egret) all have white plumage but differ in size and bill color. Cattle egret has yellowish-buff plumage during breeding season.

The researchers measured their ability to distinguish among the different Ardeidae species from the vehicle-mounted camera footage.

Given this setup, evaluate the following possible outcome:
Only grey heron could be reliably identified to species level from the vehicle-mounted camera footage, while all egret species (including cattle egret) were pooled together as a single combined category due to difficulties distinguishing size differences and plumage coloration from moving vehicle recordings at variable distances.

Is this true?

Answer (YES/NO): NO